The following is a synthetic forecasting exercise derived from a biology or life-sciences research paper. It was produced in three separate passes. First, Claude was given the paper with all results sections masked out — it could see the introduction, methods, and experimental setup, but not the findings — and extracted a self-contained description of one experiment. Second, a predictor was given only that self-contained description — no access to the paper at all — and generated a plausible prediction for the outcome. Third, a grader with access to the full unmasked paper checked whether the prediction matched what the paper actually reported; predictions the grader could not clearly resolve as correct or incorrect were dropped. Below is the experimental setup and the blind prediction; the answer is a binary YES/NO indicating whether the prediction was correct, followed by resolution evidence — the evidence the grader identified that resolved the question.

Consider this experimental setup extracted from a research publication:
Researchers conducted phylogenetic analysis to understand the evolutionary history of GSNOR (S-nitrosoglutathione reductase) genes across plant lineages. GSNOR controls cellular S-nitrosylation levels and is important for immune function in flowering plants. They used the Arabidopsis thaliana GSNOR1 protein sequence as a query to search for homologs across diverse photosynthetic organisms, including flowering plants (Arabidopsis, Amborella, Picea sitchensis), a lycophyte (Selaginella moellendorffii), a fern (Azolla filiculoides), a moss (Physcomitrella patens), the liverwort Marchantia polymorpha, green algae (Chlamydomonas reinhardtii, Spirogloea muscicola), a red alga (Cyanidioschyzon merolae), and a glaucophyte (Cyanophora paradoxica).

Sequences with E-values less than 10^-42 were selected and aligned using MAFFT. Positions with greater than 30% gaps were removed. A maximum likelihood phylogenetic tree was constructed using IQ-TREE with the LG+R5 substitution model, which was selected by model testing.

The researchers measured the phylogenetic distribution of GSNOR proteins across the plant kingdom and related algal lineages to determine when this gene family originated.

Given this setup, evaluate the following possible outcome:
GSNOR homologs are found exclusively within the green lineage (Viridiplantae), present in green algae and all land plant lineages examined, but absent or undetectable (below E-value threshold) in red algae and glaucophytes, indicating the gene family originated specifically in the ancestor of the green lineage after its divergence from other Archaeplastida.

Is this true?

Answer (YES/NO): NO